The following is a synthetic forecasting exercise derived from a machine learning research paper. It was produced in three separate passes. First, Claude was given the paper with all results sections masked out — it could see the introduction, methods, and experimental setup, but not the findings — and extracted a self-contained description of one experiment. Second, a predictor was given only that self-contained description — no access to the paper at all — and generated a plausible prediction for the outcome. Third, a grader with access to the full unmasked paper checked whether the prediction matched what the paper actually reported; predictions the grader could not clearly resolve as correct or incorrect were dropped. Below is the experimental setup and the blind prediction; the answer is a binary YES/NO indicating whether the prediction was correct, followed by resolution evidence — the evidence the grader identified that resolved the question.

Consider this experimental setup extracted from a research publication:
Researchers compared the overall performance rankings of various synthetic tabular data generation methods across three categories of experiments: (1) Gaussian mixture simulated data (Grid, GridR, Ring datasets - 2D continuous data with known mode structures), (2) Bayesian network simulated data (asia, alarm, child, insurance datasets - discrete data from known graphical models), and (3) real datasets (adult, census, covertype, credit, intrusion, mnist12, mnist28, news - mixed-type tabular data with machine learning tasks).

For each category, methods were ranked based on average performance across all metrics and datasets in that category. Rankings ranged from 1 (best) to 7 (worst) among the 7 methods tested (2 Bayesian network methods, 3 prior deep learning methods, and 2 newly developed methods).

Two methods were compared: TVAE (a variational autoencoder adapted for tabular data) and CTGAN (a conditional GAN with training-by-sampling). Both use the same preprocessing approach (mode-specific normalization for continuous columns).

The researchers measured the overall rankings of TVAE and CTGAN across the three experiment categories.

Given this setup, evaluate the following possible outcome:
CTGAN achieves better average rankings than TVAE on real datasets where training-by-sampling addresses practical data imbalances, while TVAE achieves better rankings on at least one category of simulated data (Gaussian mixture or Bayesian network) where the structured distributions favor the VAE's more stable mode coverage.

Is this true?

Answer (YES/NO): NO